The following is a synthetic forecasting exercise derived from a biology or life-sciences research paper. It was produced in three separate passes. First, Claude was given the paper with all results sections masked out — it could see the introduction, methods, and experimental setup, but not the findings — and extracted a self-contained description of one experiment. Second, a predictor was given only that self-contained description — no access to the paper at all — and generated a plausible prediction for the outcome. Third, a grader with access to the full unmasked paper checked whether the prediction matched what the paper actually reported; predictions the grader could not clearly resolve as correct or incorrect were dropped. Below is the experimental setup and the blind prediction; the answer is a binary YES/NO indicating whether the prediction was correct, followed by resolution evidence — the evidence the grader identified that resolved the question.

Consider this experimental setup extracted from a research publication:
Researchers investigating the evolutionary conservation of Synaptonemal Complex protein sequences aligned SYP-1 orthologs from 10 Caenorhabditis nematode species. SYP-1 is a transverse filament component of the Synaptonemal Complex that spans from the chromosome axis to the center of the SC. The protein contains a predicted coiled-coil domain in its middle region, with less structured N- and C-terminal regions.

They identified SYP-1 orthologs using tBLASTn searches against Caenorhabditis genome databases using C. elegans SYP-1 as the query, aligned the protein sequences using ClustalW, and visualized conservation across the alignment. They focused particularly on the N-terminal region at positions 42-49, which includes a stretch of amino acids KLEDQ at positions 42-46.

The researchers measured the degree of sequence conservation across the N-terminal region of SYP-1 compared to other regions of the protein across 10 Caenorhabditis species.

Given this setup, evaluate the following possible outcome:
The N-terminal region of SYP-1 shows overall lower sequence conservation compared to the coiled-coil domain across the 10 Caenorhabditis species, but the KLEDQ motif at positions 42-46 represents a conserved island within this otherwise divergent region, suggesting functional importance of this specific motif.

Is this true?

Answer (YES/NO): YES